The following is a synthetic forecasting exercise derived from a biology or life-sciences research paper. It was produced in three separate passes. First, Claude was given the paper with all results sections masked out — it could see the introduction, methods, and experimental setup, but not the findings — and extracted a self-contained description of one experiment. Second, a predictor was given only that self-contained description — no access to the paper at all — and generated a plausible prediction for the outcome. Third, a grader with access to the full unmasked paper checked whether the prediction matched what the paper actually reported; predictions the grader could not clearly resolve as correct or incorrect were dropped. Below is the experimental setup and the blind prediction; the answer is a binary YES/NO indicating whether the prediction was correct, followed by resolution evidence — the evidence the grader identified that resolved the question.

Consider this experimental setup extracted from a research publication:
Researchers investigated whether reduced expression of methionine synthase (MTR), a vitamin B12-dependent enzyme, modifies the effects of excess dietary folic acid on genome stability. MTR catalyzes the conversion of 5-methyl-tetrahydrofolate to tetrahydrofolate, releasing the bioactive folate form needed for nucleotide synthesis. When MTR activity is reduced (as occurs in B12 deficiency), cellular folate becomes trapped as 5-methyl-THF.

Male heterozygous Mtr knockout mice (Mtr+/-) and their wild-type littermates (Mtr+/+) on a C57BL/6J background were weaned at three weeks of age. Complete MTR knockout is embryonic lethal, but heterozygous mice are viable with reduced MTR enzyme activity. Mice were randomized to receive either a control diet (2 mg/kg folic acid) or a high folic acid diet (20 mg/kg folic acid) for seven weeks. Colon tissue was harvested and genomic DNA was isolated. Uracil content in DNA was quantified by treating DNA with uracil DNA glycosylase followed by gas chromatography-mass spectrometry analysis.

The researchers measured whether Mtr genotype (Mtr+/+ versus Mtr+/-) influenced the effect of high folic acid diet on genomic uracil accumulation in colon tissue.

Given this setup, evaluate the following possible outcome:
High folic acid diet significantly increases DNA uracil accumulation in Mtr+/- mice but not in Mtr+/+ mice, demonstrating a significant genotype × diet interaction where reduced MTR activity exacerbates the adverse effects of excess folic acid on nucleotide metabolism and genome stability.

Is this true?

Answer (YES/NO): NO